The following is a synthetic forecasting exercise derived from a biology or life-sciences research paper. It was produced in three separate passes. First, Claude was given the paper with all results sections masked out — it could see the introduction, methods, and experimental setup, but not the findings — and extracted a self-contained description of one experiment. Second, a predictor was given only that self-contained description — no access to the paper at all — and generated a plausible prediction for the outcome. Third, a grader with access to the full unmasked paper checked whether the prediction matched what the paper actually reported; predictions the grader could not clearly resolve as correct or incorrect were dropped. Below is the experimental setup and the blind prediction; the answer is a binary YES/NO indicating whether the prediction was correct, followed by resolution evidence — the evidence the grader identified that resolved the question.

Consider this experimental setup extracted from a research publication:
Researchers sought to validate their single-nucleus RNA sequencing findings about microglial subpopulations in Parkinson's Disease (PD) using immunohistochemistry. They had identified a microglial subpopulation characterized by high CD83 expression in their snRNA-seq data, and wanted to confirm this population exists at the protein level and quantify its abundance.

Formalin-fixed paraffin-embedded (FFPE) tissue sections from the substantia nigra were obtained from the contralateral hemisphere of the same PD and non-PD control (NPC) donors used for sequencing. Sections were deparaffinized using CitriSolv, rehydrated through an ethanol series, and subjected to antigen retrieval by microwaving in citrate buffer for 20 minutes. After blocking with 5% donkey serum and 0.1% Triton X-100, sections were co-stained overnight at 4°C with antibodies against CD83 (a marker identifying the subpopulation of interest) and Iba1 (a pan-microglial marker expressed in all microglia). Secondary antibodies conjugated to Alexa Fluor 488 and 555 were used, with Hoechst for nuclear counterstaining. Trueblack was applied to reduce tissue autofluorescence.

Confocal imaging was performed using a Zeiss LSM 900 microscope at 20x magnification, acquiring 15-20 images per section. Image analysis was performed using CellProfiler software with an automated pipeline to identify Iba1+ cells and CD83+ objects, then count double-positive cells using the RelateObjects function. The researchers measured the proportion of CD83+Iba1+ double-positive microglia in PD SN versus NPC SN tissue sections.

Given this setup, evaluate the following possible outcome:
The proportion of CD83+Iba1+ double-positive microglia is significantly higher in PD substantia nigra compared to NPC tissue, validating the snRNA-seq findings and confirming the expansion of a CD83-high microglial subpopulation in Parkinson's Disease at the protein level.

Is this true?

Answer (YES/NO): NO